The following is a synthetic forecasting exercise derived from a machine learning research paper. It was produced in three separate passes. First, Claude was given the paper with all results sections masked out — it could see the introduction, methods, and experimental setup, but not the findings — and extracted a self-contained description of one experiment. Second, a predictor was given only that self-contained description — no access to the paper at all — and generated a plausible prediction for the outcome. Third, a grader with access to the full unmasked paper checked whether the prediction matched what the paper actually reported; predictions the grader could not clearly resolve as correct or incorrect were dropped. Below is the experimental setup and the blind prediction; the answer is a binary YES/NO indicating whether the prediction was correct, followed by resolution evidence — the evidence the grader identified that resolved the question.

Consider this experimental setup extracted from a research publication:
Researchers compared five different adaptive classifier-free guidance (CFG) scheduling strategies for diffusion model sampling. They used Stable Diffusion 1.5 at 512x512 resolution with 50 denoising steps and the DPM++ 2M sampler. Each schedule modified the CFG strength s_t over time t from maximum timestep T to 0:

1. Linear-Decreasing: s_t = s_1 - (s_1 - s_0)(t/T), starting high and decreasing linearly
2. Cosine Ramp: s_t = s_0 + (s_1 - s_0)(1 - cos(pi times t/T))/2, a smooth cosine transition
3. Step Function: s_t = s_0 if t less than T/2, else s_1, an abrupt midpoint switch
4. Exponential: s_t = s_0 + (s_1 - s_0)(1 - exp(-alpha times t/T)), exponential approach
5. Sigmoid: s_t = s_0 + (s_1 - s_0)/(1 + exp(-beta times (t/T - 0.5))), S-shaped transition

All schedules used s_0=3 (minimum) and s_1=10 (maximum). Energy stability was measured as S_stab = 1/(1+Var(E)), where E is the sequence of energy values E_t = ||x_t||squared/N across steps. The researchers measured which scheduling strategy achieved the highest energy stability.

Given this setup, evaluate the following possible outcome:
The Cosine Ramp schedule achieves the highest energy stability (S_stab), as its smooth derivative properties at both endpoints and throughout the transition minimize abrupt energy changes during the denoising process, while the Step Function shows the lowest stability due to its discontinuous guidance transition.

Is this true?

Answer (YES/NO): NO